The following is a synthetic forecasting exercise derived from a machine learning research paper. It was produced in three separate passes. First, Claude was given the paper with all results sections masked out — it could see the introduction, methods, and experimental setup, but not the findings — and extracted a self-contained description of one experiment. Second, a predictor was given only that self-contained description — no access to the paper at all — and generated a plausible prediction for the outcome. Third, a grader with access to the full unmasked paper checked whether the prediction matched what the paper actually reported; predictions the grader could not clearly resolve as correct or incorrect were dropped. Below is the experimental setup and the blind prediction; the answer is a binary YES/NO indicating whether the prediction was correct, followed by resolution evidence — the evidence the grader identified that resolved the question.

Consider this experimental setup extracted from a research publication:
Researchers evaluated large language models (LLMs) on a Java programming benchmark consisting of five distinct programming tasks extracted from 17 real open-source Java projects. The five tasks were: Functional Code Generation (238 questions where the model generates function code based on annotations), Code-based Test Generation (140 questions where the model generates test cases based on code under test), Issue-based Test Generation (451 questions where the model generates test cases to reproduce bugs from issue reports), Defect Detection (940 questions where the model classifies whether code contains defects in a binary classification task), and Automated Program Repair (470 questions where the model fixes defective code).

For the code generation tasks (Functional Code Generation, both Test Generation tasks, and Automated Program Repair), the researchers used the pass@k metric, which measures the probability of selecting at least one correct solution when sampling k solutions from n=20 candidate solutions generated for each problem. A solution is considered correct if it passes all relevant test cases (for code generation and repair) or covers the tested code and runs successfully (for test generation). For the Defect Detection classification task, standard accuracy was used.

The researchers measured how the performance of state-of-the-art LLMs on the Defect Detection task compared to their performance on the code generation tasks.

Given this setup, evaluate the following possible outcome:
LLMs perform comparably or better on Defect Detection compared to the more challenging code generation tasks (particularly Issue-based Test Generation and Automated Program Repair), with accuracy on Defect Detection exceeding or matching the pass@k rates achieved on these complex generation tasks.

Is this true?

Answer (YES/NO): NO